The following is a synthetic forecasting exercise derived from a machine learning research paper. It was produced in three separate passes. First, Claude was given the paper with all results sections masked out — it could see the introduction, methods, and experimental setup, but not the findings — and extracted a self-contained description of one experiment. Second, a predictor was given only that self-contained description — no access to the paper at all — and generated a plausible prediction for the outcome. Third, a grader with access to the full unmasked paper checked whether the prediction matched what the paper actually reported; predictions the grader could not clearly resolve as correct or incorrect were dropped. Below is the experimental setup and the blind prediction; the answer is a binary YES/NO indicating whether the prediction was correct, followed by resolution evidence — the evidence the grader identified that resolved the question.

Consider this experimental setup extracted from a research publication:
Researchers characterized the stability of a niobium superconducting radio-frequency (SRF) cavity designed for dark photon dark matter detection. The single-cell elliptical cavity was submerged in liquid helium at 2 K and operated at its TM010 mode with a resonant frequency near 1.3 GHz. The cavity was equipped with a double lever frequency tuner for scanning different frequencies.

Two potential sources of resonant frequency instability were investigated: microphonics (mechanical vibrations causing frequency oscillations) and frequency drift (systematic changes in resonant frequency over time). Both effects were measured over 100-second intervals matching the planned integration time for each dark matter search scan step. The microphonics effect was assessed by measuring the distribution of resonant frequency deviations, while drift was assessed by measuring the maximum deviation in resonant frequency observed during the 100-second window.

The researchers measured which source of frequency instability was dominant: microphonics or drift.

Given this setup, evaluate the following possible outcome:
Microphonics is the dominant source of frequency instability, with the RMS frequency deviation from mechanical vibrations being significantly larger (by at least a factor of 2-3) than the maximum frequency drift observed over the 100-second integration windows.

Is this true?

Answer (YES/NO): YES